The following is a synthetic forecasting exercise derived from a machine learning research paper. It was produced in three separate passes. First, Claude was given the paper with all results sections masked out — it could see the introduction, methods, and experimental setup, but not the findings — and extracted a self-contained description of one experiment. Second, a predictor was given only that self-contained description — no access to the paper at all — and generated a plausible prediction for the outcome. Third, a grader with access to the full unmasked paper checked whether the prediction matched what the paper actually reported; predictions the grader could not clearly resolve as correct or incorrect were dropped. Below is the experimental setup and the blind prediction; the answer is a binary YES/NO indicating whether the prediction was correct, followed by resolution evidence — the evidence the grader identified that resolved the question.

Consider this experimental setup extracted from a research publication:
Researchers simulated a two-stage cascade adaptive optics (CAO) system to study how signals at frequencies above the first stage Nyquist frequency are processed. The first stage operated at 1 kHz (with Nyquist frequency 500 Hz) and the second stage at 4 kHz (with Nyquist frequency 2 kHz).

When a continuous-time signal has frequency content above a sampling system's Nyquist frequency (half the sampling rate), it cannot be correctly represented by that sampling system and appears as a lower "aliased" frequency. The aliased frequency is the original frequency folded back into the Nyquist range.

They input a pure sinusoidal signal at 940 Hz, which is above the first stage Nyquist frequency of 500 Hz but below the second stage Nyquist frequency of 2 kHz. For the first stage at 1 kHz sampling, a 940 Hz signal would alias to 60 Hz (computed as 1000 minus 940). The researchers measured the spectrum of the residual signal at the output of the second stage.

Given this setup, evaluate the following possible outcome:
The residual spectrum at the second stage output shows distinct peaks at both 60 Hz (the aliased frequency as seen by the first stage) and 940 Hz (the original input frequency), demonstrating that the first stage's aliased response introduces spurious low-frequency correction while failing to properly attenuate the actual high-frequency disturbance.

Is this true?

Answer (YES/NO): YES